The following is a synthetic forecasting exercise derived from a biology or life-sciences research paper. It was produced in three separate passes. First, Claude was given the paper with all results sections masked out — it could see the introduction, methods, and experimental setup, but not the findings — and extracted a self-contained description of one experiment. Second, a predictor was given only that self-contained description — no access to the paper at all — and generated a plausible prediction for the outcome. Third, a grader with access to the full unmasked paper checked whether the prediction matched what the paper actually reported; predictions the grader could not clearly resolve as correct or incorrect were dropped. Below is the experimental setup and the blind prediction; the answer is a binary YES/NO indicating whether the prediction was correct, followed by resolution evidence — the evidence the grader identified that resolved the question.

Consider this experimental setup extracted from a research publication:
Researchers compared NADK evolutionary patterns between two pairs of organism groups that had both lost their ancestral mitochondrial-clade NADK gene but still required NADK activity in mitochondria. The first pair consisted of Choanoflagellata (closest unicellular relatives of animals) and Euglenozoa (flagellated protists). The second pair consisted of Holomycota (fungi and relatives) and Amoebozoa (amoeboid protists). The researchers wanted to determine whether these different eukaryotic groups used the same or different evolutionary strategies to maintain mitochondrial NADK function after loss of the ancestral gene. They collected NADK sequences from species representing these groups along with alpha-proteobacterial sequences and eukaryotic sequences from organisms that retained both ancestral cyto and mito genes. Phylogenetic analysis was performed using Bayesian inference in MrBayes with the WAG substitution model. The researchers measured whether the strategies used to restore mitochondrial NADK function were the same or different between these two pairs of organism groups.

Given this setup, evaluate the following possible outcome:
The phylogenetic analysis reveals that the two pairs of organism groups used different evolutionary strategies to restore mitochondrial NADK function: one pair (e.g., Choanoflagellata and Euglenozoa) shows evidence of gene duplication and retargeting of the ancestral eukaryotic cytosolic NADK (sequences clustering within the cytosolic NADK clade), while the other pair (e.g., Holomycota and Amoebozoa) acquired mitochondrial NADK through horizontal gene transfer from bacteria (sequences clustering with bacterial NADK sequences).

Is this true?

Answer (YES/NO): NO